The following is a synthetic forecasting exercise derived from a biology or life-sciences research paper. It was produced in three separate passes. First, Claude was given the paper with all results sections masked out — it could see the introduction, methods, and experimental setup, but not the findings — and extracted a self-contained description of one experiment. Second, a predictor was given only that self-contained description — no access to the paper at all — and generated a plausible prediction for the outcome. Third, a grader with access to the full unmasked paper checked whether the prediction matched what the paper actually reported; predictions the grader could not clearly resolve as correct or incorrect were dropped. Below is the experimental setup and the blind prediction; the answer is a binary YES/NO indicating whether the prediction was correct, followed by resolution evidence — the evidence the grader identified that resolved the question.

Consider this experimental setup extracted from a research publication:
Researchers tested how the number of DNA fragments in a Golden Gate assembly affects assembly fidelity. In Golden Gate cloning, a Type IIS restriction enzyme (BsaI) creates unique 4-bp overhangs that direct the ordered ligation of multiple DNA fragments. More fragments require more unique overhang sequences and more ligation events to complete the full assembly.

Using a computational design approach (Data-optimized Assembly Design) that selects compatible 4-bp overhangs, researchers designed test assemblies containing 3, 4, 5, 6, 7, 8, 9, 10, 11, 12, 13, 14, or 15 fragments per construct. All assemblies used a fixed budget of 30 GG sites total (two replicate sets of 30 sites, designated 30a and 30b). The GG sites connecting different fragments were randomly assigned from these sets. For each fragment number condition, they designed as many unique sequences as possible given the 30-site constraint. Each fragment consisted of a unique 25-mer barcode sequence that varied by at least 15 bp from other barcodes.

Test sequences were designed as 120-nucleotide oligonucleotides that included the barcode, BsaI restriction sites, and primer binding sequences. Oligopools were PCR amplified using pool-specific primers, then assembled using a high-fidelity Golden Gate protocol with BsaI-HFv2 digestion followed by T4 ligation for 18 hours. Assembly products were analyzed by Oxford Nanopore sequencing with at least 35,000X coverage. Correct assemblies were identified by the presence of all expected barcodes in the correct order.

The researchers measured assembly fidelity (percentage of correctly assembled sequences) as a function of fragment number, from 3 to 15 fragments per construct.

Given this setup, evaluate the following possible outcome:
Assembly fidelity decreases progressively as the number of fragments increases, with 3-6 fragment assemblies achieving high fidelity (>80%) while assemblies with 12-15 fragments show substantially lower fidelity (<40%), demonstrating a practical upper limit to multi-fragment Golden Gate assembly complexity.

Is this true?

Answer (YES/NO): NO